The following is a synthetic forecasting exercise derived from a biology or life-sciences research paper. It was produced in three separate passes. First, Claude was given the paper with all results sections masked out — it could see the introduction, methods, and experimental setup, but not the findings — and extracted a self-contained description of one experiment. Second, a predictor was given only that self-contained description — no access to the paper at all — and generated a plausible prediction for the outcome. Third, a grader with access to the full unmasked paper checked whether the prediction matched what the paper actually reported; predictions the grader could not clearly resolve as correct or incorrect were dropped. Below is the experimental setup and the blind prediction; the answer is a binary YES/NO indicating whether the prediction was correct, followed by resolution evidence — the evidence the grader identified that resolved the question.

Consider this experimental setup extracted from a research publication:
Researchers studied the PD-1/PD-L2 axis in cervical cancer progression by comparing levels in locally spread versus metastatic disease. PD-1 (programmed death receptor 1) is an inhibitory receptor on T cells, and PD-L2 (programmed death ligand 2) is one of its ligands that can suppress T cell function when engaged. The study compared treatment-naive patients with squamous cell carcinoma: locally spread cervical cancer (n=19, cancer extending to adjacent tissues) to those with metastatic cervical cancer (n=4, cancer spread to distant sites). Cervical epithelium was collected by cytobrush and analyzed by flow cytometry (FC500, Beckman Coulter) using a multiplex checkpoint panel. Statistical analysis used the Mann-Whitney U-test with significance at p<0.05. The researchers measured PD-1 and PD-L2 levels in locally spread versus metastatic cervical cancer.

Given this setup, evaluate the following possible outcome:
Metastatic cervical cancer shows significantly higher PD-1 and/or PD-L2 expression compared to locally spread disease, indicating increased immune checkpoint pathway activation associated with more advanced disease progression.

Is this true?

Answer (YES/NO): YES